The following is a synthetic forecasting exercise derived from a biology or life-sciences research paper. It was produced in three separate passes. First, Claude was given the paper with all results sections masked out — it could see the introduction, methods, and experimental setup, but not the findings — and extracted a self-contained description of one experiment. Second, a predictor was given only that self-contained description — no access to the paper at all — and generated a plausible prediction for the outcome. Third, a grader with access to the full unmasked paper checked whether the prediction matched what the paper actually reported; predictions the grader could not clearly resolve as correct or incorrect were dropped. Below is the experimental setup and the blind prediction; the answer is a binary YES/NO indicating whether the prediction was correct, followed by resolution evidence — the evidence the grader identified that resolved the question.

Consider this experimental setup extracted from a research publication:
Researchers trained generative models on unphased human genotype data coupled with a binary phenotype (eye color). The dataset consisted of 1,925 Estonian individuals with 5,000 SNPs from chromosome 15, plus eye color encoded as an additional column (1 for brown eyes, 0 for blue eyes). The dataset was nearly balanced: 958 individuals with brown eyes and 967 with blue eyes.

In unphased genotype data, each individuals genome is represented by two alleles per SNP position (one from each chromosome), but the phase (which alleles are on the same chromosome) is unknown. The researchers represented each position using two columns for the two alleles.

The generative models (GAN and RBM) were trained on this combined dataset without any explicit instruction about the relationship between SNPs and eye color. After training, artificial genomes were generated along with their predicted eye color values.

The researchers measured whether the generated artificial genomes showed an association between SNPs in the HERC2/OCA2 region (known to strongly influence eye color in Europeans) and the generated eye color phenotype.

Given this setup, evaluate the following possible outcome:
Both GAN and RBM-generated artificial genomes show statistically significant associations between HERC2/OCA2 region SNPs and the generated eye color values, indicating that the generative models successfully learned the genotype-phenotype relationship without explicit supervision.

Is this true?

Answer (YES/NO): NO